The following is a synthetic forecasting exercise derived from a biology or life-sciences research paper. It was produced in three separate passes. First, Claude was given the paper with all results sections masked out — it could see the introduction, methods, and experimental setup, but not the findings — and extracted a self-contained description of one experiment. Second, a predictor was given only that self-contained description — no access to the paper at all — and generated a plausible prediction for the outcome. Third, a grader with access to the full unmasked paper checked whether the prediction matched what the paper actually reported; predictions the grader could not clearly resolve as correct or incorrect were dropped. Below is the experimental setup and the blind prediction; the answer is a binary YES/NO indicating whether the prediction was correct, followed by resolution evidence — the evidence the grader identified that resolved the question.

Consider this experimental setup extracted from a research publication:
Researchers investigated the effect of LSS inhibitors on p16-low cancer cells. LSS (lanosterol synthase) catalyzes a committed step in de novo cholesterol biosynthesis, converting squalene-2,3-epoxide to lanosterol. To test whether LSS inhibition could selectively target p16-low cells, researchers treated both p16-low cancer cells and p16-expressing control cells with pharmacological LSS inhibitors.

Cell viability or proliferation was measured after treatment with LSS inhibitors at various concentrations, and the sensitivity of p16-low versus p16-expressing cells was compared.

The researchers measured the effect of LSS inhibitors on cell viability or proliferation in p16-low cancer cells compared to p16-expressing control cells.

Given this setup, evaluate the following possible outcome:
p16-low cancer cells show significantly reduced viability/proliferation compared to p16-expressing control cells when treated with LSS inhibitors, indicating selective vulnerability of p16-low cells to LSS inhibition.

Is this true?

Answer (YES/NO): YES